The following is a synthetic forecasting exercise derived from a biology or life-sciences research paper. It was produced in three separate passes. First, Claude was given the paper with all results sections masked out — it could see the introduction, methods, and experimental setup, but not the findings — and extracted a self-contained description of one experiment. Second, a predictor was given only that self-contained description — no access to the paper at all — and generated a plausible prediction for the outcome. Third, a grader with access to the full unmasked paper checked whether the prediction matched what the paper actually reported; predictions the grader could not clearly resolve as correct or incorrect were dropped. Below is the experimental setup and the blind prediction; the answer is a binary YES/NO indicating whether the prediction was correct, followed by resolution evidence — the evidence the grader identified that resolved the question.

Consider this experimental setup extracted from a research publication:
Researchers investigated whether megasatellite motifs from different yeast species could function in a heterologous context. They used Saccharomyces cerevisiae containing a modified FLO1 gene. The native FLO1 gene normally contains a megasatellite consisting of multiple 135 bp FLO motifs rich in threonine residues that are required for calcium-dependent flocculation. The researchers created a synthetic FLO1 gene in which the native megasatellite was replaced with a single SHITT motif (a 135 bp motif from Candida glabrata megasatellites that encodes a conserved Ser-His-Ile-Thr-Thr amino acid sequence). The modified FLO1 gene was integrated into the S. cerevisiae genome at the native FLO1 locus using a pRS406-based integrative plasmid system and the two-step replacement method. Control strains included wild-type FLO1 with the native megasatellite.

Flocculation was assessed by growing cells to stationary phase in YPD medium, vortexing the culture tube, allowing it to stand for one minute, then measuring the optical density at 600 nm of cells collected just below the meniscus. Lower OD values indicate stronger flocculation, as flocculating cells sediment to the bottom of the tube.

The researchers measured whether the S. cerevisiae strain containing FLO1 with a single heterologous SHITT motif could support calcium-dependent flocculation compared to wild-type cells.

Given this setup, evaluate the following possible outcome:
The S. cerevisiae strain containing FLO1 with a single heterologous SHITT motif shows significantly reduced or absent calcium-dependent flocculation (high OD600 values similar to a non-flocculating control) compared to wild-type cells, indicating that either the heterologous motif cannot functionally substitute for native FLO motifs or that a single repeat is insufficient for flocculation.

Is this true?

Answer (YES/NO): YES